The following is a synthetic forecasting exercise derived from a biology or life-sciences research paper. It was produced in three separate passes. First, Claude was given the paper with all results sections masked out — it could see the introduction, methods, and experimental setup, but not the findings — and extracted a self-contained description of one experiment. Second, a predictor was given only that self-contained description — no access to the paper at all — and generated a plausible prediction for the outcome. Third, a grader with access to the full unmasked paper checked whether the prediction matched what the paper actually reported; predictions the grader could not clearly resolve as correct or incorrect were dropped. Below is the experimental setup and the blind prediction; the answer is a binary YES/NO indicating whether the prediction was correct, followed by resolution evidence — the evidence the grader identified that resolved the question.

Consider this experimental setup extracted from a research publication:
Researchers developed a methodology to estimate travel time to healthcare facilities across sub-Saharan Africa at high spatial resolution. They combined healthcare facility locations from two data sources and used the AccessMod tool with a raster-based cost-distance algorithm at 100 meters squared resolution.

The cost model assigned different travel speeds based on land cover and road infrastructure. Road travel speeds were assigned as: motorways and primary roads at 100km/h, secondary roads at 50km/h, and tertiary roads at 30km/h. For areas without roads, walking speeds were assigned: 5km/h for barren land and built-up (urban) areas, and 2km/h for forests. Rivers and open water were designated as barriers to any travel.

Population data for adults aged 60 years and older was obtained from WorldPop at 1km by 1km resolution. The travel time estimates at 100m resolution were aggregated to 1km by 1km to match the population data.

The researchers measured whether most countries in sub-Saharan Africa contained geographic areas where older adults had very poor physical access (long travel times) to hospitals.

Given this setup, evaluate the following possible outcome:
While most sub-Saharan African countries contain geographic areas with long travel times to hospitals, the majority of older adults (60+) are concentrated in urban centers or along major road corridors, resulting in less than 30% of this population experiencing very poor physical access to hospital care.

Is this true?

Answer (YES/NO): YES